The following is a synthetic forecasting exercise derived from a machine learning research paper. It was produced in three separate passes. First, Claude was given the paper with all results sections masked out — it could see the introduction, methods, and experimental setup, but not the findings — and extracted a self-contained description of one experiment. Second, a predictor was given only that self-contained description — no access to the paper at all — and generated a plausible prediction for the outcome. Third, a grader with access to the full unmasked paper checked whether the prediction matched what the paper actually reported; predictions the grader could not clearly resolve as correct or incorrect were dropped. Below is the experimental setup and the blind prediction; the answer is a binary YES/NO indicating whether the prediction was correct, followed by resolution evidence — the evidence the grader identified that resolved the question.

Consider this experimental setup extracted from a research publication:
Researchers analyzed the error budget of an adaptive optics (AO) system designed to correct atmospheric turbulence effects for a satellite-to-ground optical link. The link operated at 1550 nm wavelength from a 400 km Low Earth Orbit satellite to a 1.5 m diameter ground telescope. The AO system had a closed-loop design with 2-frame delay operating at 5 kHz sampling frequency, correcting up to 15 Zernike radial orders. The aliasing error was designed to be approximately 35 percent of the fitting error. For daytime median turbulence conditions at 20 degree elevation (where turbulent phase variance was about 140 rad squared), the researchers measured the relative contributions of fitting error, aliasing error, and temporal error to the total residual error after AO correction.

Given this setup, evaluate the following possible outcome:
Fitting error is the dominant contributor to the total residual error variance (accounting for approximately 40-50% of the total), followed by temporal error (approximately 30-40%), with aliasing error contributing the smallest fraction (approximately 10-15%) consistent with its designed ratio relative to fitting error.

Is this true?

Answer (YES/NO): NO